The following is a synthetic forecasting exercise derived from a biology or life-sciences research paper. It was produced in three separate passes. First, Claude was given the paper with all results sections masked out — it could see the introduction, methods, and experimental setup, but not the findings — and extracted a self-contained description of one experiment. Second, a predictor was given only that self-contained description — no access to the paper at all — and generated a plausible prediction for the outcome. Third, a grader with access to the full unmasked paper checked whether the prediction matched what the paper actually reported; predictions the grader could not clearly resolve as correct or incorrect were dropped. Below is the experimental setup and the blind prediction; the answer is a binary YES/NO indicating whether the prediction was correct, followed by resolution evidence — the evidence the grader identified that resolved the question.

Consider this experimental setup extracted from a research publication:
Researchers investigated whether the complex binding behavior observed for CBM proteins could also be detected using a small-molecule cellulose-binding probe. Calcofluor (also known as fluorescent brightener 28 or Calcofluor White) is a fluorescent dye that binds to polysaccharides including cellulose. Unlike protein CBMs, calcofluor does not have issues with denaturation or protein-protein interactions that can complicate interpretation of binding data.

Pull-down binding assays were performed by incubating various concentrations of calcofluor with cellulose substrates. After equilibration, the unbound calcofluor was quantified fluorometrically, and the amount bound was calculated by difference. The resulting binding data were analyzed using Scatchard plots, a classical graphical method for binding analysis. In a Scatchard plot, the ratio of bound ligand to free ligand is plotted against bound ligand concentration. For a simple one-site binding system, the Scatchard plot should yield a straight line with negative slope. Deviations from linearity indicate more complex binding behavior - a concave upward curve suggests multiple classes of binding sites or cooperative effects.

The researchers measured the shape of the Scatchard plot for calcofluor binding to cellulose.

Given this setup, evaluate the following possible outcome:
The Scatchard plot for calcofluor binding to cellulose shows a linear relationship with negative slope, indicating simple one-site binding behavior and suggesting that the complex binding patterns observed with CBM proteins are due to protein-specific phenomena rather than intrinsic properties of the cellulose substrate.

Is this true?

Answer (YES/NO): NO